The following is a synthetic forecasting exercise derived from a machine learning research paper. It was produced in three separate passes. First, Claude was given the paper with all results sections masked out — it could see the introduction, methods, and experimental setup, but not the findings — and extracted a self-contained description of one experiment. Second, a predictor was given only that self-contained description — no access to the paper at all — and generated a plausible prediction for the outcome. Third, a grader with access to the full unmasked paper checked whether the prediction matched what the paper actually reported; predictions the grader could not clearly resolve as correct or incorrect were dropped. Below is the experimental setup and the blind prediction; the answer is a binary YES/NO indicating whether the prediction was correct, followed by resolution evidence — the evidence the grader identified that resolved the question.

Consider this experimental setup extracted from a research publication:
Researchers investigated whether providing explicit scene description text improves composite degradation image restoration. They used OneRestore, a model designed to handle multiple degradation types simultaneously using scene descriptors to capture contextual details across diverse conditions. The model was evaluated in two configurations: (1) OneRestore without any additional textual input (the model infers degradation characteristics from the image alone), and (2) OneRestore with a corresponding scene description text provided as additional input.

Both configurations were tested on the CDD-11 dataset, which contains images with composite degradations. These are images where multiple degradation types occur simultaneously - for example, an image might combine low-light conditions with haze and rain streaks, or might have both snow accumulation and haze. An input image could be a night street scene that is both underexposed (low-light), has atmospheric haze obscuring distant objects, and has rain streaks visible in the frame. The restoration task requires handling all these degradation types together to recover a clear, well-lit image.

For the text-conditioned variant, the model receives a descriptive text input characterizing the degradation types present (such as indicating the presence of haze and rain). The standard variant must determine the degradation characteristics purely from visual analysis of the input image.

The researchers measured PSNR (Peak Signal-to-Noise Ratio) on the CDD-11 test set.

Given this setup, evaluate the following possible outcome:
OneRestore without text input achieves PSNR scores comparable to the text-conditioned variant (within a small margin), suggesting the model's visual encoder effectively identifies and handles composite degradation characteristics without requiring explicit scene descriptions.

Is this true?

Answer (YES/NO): YES